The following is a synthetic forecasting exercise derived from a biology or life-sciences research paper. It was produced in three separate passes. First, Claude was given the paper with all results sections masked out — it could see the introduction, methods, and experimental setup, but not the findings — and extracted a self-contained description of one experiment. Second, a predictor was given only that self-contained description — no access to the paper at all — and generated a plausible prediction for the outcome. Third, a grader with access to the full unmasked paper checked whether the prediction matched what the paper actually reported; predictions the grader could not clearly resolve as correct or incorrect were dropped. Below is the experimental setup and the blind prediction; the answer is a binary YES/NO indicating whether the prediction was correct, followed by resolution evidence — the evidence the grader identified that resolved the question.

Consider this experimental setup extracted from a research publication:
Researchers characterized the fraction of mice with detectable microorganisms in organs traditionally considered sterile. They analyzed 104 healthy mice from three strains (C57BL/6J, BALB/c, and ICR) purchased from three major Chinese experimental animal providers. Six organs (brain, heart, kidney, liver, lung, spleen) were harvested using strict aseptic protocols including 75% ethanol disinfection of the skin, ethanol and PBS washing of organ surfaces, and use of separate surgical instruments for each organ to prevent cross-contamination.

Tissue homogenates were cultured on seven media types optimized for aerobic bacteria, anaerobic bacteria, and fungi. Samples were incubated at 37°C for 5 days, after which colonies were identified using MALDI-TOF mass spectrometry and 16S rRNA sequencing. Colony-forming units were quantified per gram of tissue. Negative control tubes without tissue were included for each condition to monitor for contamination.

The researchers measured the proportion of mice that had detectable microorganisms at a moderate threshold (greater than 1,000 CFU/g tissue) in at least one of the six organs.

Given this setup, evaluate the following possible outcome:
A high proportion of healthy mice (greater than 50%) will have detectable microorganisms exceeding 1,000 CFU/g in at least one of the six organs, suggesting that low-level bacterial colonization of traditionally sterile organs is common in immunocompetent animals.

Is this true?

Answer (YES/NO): NO